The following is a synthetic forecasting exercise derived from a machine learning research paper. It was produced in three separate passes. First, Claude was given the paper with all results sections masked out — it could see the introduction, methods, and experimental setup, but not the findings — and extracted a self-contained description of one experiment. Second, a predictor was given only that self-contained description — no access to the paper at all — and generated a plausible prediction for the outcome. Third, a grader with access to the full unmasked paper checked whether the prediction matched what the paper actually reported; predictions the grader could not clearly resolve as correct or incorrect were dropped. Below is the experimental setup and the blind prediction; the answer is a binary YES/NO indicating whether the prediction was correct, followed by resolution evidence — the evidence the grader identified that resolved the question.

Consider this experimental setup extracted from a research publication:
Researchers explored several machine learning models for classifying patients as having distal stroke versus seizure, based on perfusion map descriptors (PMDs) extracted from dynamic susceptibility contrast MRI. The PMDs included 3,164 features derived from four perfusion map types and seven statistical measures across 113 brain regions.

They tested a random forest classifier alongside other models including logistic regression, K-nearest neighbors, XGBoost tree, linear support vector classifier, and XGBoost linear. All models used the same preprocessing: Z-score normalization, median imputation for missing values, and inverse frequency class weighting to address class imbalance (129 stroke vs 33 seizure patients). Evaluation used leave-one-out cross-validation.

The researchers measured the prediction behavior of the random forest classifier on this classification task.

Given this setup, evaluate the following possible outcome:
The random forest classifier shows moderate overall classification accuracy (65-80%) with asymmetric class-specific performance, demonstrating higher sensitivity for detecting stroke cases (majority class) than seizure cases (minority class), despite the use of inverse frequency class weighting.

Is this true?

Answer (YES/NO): NO